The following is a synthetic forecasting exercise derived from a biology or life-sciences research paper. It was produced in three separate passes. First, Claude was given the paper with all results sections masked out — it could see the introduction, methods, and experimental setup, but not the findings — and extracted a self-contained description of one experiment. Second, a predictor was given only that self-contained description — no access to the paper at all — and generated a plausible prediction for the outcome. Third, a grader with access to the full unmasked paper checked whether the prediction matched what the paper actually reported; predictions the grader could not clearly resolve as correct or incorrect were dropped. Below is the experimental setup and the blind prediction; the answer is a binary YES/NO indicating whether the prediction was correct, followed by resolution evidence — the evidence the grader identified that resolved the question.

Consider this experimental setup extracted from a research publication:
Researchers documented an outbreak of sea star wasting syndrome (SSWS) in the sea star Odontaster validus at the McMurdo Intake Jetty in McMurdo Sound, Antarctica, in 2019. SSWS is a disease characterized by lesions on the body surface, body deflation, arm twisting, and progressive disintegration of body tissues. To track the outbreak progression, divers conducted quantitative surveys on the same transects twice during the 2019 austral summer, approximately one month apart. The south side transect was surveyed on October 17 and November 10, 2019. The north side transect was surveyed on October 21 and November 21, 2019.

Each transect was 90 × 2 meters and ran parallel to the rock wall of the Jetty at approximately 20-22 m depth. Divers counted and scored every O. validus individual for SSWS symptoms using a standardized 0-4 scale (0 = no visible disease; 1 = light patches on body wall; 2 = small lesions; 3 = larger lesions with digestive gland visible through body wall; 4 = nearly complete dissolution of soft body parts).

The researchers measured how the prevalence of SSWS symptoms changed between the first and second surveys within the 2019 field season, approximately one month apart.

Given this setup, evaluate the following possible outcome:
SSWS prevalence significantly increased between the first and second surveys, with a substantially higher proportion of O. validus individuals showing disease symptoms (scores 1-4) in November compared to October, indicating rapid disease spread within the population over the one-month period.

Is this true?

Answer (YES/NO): NO